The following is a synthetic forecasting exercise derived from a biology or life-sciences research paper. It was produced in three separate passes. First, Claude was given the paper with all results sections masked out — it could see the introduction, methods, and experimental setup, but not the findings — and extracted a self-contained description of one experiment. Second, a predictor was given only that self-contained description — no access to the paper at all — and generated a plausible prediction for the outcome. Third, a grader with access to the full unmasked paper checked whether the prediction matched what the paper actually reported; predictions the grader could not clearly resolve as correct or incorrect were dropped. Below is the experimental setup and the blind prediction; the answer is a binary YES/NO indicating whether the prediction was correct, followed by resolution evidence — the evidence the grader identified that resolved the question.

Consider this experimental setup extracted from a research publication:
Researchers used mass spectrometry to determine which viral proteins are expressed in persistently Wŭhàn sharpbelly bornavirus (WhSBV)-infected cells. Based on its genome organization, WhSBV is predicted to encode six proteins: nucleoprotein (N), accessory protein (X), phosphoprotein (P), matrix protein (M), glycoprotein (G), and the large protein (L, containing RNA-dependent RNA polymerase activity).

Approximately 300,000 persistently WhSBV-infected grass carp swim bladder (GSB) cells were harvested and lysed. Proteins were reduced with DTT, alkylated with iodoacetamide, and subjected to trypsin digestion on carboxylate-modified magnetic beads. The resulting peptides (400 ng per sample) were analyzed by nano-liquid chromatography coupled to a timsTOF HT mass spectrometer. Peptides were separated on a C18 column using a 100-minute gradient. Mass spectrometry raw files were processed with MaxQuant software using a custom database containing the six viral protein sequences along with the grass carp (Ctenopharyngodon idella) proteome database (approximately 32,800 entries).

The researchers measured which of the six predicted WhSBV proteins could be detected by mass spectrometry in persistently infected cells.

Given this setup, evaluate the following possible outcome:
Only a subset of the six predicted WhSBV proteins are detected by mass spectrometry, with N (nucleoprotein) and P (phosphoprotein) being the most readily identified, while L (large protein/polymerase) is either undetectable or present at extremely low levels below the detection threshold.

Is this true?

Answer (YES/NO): NO